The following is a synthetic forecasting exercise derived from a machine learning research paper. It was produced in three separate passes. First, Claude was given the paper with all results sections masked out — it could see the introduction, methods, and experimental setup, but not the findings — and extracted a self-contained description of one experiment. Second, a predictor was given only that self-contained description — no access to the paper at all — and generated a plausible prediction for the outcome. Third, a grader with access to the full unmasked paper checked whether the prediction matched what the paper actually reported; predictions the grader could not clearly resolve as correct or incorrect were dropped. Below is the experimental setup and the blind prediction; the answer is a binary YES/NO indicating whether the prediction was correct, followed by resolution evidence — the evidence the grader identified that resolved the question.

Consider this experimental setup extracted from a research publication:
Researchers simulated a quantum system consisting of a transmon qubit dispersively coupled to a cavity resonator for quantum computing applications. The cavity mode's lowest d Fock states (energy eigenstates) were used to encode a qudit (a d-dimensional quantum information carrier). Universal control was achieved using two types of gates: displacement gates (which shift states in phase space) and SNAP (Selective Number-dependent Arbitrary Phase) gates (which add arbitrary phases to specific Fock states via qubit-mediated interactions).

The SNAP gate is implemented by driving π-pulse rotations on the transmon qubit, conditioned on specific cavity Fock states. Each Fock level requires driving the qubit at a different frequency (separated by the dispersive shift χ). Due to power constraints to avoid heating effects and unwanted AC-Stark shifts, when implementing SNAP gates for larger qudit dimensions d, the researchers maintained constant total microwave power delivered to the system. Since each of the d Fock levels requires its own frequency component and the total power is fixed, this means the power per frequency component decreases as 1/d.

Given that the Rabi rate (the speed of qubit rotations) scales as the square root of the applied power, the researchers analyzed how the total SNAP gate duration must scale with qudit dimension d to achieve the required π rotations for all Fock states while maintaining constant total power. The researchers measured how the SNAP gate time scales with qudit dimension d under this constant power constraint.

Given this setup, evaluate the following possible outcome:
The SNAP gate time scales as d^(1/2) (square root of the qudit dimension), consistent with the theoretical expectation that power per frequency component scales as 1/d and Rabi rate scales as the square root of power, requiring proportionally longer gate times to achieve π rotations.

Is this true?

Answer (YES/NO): YES